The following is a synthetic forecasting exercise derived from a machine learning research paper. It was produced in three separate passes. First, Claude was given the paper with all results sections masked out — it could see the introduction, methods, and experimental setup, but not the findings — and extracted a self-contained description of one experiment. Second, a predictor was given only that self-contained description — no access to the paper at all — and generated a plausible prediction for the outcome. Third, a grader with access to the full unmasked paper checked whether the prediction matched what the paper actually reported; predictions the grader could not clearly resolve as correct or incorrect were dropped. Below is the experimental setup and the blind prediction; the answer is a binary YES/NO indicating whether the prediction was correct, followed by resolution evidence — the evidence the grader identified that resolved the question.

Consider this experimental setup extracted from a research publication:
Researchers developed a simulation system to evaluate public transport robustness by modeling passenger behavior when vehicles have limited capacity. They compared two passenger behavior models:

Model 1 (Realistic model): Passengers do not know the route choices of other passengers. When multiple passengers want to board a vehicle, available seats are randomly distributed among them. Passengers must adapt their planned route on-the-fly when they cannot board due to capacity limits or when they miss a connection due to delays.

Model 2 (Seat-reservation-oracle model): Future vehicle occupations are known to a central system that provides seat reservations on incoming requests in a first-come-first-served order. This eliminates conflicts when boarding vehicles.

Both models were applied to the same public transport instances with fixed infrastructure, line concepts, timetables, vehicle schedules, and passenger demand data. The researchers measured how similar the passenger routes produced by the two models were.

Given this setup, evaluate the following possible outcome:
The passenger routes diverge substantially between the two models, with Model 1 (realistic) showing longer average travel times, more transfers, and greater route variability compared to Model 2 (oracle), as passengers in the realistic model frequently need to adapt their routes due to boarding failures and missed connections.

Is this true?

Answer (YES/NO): NO